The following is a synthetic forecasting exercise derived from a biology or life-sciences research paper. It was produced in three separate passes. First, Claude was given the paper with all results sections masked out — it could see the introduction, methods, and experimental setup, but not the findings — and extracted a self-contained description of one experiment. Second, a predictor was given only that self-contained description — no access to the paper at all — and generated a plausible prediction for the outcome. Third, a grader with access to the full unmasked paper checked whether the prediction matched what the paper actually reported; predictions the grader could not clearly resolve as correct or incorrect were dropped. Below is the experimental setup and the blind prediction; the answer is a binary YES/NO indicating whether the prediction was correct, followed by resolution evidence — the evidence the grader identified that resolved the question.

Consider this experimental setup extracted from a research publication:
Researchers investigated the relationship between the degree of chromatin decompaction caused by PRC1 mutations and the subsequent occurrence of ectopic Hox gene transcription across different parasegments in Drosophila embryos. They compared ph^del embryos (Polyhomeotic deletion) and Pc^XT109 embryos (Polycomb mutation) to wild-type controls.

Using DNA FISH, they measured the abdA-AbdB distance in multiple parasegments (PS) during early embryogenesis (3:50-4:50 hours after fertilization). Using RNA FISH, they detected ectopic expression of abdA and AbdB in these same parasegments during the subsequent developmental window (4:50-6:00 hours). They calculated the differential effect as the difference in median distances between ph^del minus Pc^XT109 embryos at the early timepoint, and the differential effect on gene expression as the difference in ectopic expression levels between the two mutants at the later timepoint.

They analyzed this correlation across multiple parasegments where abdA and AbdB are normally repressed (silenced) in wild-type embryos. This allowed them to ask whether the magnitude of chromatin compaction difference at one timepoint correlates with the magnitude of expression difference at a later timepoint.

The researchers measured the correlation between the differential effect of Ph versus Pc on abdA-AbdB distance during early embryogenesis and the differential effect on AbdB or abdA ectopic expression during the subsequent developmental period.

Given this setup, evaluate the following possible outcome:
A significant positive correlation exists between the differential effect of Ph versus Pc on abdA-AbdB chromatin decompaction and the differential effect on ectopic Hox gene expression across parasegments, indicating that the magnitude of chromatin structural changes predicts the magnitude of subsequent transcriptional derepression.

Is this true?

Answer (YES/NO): YES